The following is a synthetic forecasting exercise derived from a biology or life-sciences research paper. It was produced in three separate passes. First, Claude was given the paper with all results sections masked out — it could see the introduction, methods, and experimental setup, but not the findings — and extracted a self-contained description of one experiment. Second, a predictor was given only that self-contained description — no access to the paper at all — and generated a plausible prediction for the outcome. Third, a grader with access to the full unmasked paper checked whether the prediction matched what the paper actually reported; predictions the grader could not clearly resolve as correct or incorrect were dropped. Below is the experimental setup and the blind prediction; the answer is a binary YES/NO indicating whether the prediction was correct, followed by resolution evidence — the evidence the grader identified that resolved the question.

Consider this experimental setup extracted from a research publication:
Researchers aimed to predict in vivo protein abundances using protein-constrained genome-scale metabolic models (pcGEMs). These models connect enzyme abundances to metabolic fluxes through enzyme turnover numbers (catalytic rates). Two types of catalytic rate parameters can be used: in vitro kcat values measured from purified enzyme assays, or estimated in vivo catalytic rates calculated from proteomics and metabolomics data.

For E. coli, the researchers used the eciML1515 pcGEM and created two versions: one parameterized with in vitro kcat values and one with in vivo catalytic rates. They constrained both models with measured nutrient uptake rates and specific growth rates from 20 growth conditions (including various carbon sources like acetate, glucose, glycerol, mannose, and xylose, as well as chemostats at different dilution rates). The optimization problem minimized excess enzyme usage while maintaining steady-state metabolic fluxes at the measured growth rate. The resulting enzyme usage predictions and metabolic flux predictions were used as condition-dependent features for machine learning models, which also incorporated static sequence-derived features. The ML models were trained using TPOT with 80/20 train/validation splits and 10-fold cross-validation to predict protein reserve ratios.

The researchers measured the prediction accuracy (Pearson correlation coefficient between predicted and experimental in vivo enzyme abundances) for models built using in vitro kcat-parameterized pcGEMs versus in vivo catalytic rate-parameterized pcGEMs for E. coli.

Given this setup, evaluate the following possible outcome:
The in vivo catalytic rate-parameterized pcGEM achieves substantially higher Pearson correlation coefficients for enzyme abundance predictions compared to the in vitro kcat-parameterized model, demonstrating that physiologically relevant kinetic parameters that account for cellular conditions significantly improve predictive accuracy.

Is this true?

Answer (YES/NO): NO